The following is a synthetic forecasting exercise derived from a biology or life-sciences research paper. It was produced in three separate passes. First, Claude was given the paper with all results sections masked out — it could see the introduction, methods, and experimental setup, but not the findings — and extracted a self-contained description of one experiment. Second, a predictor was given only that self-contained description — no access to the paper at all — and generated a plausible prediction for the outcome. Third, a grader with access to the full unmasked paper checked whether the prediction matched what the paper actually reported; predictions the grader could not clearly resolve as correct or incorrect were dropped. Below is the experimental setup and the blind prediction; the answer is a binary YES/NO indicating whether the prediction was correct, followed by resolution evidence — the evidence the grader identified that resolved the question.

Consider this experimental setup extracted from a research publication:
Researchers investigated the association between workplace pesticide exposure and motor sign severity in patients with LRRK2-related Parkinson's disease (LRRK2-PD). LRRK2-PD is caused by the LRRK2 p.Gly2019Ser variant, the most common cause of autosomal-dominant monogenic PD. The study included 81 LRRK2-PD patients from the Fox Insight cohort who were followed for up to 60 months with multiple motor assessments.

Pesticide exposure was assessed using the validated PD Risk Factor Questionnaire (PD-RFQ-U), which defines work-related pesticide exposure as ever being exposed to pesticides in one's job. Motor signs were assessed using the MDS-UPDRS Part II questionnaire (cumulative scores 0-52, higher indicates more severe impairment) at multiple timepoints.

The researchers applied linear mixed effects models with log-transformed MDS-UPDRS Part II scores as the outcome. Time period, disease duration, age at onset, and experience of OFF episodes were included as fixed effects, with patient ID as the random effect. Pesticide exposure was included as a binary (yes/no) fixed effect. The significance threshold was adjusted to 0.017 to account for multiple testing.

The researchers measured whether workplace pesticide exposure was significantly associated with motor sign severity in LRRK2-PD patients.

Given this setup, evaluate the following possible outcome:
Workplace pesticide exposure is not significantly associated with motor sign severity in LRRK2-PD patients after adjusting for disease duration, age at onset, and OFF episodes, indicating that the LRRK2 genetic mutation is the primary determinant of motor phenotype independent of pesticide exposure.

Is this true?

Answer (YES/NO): YES